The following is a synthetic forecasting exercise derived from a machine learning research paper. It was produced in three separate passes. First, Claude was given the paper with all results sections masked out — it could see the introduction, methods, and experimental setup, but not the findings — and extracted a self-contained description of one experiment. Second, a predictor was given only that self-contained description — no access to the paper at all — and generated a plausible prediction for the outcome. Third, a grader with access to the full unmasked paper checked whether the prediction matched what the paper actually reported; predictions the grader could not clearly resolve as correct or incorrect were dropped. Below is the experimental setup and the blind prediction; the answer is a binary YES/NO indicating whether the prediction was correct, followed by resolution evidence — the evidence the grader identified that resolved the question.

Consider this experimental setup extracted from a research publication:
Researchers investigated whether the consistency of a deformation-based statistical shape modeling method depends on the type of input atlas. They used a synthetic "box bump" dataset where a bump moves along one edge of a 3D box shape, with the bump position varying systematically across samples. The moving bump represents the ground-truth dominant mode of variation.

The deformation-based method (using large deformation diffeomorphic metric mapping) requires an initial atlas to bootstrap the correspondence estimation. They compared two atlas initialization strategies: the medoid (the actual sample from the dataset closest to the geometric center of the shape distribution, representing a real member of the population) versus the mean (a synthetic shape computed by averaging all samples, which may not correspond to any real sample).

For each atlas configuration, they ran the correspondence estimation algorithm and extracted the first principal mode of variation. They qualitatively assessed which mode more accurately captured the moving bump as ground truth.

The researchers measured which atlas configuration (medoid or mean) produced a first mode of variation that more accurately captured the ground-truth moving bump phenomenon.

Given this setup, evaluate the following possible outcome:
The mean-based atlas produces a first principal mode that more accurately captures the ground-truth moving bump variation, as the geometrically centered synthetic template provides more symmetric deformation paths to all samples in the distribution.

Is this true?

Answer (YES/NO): NO